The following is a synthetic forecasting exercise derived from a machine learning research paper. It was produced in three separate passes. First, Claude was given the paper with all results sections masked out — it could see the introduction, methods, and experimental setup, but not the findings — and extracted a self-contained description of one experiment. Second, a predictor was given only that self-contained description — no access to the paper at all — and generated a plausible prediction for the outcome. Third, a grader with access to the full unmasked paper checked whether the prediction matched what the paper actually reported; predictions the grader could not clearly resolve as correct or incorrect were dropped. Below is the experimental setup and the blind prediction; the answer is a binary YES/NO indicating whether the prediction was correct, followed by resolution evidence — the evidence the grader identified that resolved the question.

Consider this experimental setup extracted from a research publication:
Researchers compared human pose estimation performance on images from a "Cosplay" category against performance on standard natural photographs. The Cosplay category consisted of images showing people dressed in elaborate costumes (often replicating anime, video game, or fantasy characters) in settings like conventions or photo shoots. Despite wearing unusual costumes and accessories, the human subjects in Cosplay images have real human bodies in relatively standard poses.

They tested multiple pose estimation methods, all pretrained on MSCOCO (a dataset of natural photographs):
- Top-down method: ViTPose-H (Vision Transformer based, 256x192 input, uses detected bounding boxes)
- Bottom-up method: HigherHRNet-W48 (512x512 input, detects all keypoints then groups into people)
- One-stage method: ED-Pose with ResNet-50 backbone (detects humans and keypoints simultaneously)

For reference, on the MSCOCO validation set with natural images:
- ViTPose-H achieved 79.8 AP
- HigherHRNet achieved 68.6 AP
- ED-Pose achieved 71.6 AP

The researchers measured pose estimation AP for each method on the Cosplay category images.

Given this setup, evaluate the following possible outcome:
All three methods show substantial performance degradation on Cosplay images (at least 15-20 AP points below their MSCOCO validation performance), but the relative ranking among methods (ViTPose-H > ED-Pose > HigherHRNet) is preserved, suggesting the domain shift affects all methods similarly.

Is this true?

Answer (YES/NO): NO